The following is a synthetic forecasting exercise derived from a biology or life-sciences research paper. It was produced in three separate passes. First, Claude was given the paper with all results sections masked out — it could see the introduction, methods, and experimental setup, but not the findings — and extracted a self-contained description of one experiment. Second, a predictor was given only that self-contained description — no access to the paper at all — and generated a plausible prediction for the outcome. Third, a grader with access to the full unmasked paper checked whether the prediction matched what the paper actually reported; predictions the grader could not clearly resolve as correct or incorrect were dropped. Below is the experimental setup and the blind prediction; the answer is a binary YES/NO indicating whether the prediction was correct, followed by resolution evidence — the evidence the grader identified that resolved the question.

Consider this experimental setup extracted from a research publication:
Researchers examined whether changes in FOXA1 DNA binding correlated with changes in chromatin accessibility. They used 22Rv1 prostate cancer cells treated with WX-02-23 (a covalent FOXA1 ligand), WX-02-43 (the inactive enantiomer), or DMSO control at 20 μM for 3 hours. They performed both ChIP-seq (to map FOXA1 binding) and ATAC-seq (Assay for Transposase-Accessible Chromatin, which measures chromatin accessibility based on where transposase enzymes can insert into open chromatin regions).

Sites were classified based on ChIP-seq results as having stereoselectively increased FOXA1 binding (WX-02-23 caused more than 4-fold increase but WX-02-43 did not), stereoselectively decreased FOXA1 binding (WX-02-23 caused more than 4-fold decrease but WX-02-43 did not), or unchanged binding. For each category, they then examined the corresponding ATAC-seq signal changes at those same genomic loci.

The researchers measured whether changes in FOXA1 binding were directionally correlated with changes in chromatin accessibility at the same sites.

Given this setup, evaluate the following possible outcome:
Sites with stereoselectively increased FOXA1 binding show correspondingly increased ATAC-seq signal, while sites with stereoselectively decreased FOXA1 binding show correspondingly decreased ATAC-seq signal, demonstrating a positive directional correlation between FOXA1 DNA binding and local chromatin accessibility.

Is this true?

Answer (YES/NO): YES